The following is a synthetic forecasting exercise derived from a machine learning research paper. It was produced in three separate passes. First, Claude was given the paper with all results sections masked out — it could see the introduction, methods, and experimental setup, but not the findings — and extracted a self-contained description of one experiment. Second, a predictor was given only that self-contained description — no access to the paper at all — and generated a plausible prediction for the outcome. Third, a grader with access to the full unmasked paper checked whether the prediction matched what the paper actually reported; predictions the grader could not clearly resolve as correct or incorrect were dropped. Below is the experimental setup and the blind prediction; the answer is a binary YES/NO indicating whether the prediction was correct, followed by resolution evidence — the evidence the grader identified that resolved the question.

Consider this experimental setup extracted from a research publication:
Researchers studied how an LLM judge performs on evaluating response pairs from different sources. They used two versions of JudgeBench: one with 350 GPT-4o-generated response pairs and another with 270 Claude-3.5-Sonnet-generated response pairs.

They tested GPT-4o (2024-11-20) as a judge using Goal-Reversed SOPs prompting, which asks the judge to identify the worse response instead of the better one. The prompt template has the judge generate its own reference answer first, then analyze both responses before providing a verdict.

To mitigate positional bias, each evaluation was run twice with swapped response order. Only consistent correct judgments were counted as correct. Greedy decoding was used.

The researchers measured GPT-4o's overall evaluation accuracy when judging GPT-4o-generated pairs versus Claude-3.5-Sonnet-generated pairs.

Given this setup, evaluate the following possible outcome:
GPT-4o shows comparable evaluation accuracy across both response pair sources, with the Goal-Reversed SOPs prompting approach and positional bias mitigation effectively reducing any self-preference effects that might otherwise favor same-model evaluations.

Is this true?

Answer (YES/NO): NO